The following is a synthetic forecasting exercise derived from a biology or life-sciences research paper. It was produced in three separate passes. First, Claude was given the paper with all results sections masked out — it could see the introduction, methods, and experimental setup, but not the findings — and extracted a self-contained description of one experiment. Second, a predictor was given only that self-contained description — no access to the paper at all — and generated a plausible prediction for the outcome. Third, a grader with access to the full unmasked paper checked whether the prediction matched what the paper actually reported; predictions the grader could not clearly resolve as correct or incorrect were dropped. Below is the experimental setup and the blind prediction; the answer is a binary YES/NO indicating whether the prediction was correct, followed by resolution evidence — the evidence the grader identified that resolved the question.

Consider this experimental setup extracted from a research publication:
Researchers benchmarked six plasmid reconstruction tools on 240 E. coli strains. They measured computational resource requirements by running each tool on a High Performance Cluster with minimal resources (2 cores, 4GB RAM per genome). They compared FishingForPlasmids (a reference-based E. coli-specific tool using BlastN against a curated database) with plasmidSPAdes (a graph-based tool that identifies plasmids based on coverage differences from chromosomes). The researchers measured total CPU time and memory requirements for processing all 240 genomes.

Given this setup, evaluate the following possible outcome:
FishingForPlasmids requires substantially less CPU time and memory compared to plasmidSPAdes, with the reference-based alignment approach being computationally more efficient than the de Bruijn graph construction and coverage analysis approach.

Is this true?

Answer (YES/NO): YES